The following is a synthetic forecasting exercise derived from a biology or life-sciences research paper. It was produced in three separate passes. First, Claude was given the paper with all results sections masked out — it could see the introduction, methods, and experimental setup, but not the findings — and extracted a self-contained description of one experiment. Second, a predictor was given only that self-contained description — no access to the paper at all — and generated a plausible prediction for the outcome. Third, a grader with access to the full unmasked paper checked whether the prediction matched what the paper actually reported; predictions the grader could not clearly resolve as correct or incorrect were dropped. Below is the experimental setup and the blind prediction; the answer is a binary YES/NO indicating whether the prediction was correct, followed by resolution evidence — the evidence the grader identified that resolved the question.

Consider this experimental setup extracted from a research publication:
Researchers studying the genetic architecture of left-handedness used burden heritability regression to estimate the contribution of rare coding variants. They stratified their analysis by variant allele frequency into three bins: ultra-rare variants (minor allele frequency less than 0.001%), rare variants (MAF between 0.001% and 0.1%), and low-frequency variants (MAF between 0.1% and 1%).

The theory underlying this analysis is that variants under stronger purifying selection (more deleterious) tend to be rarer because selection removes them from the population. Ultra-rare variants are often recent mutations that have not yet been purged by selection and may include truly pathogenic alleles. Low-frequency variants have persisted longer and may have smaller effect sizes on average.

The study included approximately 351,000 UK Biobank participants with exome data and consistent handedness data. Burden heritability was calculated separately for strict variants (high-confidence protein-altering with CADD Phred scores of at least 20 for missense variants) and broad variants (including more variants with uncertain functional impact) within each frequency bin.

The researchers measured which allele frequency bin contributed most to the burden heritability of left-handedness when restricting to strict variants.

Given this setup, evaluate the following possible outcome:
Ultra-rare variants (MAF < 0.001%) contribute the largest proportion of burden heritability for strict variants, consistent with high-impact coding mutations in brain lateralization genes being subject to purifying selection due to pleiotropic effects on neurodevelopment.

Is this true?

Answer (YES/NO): NO